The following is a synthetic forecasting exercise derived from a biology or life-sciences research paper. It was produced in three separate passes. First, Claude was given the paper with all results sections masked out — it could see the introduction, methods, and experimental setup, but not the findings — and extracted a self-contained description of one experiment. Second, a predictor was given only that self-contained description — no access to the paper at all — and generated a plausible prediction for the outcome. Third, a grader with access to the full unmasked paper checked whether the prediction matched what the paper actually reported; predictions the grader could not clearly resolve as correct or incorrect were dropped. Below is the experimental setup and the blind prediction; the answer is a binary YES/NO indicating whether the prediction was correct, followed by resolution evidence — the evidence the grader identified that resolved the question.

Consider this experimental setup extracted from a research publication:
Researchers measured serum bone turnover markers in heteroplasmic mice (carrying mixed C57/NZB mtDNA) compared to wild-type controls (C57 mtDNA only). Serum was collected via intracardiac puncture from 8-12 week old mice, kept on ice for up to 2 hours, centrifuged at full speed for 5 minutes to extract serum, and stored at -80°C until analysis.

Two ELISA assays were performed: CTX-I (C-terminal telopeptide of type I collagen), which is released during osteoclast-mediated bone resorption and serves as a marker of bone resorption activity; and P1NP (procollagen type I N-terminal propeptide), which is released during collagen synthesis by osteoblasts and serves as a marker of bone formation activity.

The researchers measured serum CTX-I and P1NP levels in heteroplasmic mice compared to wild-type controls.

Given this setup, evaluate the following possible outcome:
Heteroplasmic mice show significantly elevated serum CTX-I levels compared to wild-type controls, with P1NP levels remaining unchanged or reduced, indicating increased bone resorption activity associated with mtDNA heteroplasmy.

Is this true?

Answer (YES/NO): NO